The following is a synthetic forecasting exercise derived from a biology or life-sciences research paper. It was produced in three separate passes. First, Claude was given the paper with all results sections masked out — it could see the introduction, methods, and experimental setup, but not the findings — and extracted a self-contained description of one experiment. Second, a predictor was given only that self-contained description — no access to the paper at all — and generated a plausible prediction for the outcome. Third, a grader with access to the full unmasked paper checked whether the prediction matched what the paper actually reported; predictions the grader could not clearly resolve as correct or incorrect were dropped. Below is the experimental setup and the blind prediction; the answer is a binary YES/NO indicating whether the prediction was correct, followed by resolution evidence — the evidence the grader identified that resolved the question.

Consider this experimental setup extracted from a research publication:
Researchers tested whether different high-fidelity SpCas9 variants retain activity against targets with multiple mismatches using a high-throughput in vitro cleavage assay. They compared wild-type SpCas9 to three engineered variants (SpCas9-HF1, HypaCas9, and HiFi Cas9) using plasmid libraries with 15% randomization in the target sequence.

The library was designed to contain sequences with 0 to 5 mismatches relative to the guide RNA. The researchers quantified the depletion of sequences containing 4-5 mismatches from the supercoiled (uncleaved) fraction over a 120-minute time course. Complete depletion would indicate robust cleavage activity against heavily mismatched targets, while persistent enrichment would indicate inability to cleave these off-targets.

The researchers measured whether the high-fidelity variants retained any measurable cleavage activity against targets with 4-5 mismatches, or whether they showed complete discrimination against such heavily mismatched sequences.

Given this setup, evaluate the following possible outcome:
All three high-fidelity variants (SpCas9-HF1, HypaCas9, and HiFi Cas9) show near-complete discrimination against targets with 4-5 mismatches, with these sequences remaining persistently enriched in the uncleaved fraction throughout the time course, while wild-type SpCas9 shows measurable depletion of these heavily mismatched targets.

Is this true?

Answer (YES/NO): NO